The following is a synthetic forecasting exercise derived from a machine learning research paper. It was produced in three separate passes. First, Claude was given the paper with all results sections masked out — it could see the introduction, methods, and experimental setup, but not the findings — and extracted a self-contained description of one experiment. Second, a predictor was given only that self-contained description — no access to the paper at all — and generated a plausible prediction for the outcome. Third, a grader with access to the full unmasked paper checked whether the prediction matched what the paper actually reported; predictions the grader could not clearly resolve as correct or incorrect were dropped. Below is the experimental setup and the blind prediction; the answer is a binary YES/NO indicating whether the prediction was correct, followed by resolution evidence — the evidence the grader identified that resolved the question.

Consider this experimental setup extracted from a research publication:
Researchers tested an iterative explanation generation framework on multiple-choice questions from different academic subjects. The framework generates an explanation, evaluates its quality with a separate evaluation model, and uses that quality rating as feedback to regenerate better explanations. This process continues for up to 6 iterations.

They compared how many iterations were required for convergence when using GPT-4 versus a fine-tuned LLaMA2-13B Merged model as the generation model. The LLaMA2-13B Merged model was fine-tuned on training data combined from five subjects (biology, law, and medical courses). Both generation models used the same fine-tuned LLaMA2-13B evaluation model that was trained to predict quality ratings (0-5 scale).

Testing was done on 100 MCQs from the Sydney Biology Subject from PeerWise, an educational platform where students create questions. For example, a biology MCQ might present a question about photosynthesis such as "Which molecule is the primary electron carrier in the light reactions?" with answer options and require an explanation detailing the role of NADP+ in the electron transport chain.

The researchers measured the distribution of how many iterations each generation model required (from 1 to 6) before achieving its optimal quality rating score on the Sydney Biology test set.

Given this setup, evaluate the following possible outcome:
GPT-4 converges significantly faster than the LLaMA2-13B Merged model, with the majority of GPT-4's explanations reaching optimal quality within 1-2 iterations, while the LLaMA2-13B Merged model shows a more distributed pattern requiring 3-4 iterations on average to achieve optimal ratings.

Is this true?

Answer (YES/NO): NO